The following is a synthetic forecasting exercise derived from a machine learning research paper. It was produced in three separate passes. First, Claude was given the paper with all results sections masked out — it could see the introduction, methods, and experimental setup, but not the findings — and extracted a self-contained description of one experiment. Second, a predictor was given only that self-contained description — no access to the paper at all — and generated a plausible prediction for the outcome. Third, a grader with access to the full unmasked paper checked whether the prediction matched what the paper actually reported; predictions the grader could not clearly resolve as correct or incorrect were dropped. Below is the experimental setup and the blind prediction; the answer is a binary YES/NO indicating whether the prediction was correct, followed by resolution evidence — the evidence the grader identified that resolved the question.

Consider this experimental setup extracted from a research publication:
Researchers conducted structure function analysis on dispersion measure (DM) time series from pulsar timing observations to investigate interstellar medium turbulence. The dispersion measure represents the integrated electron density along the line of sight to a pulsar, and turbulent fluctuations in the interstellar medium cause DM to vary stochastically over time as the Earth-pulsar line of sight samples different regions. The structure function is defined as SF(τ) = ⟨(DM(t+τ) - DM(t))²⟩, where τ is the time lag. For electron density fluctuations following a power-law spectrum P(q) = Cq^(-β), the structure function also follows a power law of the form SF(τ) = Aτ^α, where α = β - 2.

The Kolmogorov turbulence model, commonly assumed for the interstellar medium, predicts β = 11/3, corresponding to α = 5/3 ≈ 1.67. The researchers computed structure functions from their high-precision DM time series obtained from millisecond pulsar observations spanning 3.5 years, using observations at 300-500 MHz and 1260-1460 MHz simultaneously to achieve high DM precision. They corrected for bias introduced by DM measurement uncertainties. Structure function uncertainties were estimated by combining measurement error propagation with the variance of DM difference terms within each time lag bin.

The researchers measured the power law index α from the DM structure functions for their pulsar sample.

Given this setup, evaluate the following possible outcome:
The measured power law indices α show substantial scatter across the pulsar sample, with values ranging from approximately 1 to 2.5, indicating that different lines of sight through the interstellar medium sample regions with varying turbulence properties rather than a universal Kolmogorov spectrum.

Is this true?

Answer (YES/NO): NO